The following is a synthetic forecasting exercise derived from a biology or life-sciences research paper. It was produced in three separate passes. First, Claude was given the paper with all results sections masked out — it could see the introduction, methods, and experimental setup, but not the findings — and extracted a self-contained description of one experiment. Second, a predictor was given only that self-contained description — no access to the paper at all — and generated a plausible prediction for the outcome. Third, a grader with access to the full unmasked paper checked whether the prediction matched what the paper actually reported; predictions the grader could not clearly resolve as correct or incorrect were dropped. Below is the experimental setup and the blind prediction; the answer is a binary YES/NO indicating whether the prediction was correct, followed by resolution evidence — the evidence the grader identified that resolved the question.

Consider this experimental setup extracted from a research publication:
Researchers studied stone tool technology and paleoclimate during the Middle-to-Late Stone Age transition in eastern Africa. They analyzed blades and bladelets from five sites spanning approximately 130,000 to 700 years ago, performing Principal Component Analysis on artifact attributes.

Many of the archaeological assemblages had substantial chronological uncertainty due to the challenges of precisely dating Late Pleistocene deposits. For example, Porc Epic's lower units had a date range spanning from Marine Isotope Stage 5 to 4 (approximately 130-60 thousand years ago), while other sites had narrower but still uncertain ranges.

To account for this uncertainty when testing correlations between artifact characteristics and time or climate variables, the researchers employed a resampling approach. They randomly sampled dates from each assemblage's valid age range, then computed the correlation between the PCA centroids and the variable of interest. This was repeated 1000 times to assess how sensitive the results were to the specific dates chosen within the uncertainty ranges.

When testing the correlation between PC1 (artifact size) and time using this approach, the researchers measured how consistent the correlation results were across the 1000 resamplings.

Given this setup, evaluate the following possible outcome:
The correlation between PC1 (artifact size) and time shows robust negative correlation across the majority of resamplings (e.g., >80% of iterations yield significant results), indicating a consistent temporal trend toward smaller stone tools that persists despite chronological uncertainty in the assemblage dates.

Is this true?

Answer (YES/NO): YES